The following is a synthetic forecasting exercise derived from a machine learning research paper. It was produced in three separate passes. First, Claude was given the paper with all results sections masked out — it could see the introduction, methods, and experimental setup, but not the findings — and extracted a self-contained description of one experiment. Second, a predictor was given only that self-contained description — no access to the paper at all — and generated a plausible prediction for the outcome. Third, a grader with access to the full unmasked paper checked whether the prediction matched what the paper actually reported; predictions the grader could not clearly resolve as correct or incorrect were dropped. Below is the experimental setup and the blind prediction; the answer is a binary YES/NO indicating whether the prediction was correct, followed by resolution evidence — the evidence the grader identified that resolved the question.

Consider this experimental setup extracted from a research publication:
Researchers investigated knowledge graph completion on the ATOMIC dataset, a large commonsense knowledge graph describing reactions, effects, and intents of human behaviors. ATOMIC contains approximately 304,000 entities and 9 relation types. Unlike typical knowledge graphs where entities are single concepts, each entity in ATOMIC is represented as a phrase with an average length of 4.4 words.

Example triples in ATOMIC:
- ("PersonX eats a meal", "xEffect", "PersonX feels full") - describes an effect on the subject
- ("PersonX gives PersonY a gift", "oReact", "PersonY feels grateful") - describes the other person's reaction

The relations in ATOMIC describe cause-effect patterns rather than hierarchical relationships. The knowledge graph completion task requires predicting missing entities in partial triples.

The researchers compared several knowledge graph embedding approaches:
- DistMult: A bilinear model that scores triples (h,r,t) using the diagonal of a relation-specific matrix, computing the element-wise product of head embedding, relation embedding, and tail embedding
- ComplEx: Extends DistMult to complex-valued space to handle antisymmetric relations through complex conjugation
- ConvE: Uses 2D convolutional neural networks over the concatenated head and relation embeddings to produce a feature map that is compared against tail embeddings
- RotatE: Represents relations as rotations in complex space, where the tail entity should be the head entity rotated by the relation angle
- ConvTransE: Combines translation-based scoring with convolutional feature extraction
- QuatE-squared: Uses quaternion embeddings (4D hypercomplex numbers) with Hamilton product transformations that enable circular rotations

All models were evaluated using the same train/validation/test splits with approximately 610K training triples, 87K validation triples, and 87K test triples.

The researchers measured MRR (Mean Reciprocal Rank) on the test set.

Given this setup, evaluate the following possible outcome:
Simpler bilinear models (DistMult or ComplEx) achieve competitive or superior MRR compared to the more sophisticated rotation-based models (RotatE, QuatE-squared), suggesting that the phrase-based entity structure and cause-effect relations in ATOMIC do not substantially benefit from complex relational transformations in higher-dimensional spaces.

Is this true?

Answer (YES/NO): NO